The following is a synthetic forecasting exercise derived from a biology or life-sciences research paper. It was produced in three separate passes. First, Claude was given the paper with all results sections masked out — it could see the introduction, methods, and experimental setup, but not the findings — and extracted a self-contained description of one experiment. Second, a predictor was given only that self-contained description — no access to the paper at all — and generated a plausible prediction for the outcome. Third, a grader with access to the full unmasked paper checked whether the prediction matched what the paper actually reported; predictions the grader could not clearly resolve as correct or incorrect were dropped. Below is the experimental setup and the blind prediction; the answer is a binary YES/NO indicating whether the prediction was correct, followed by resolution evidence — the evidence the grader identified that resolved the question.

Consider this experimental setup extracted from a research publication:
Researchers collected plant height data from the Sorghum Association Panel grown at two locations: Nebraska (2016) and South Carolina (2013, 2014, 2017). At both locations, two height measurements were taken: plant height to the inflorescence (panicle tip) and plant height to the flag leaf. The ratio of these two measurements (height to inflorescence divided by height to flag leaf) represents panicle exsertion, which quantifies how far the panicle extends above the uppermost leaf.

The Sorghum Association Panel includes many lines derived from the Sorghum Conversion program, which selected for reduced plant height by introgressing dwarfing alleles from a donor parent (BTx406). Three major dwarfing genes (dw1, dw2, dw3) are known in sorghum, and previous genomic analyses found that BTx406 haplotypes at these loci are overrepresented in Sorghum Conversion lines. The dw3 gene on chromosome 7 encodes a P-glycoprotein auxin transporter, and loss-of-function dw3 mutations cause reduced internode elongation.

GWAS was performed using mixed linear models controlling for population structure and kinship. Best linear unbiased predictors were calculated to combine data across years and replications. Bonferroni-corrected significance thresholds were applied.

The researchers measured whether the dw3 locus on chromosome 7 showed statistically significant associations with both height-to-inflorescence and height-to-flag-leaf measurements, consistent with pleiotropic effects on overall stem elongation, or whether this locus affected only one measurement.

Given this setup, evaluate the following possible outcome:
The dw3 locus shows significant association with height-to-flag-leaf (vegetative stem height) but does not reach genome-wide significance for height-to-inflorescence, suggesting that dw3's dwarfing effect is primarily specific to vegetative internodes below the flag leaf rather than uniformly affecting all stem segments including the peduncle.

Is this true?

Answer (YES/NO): NO